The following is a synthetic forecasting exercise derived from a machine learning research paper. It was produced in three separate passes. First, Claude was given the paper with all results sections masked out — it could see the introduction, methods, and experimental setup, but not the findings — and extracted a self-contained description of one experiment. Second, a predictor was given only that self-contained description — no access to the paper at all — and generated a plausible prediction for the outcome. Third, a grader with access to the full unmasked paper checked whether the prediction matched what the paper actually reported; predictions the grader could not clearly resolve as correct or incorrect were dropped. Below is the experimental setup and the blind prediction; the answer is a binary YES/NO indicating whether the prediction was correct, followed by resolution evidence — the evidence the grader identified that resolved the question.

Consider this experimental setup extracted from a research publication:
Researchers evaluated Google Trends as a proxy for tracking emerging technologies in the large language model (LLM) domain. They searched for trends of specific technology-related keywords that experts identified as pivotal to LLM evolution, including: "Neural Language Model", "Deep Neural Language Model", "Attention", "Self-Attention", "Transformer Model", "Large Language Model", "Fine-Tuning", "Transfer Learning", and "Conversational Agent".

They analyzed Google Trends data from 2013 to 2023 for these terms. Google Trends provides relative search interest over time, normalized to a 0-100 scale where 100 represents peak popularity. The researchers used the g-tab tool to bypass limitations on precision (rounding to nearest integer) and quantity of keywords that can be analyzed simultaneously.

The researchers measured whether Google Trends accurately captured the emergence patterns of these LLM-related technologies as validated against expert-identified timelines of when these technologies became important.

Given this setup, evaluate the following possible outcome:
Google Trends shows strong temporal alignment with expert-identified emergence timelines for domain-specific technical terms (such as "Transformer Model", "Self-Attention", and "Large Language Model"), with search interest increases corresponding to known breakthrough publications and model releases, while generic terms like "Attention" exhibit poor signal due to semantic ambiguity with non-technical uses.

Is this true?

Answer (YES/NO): NO